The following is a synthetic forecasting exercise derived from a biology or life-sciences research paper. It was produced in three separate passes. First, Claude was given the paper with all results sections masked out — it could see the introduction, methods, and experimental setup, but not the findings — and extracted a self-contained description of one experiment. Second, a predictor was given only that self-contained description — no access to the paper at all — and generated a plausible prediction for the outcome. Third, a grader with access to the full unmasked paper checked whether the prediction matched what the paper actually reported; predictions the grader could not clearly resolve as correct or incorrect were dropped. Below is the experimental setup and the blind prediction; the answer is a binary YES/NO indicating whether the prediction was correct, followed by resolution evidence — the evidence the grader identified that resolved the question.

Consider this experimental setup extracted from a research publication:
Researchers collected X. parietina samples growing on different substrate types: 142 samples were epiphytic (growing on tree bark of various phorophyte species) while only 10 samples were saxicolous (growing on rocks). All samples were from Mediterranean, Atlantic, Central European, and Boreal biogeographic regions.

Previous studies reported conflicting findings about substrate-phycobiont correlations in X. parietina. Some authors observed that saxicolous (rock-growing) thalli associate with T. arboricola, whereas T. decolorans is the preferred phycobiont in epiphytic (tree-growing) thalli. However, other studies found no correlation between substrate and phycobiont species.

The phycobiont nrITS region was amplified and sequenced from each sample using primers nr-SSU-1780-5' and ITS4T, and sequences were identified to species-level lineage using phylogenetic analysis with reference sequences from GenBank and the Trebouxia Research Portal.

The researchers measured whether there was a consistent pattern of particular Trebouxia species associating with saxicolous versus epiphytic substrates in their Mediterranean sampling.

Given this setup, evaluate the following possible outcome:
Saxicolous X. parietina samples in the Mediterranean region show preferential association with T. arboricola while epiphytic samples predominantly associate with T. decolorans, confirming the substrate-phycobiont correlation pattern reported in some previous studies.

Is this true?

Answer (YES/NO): NO